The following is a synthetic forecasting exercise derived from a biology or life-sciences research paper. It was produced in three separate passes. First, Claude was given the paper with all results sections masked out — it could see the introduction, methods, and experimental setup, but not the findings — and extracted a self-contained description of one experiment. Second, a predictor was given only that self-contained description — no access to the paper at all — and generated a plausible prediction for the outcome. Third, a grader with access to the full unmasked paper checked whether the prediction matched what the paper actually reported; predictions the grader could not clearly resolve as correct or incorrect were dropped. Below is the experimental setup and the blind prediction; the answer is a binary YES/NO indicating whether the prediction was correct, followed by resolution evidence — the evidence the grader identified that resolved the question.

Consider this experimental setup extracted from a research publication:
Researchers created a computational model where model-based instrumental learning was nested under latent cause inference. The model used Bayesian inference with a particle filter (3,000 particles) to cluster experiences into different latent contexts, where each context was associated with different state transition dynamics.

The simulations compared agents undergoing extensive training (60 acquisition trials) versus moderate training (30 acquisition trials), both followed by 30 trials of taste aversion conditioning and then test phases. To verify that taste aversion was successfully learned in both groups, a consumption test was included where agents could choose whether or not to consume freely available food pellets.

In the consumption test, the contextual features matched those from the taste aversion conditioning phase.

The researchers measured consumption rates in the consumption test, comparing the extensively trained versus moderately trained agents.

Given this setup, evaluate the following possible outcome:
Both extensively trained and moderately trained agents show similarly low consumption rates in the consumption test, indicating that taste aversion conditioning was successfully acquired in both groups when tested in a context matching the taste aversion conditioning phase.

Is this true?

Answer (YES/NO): YES